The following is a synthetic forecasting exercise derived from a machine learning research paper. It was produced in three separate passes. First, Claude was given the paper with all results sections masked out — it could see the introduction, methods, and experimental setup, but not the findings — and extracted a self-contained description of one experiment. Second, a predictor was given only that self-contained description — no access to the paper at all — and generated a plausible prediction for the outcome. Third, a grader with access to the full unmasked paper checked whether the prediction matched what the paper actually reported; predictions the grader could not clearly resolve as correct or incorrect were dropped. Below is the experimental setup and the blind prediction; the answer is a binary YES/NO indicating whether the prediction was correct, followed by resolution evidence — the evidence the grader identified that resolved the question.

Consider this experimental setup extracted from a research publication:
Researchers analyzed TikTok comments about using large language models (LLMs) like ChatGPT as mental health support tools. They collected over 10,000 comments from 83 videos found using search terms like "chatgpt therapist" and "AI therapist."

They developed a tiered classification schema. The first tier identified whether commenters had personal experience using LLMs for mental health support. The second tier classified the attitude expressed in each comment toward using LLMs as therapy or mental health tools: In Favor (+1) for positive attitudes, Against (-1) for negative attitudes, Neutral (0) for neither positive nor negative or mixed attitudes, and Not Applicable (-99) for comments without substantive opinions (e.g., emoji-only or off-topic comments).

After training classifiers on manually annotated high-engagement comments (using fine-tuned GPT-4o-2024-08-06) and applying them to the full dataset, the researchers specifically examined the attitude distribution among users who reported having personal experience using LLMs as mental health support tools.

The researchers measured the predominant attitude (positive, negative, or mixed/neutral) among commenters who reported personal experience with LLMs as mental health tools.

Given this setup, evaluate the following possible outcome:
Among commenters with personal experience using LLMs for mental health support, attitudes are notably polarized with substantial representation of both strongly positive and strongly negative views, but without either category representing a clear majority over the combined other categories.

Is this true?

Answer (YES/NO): NO